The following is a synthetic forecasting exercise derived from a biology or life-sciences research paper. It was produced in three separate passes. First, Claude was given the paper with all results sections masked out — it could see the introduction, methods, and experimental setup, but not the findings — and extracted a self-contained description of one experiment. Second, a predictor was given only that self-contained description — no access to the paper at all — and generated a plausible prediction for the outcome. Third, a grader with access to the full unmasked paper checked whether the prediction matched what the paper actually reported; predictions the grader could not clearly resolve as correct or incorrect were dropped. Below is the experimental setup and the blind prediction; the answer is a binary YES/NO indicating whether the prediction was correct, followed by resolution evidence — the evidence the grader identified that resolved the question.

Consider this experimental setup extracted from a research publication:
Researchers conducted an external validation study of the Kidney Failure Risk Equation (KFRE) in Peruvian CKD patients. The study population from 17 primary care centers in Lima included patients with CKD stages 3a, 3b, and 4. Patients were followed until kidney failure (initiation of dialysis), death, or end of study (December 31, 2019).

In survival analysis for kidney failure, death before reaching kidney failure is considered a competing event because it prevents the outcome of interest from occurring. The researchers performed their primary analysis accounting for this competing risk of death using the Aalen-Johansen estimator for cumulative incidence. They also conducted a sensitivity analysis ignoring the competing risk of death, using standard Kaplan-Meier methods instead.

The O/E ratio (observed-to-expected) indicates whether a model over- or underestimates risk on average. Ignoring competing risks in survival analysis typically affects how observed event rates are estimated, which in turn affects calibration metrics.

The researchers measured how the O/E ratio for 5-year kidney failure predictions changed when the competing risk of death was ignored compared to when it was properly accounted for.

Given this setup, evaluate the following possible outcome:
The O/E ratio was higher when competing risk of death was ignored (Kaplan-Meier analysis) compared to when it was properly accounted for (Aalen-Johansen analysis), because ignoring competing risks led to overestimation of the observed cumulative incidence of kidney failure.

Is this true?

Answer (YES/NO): YES